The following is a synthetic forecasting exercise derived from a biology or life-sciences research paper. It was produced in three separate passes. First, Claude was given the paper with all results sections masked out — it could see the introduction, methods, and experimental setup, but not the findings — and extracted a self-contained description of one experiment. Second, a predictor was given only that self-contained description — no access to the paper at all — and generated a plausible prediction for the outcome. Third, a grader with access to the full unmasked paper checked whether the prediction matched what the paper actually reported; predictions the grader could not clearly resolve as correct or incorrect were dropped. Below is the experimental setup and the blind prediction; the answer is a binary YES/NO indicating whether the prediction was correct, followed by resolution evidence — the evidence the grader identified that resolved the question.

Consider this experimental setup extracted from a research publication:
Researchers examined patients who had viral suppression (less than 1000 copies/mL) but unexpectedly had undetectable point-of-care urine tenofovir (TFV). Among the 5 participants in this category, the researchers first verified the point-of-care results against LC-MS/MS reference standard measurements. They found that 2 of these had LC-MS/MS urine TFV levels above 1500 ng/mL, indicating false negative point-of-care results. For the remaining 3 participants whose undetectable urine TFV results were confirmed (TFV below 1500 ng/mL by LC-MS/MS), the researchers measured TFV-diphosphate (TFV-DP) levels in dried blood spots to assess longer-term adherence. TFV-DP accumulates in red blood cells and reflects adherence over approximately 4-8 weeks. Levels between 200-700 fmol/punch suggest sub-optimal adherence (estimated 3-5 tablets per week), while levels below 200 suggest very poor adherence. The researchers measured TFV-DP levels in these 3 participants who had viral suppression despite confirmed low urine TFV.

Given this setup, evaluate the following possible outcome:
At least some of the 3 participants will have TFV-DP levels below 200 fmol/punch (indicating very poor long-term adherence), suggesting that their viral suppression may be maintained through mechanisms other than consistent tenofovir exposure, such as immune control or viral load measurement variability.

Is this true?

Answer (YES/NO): NO